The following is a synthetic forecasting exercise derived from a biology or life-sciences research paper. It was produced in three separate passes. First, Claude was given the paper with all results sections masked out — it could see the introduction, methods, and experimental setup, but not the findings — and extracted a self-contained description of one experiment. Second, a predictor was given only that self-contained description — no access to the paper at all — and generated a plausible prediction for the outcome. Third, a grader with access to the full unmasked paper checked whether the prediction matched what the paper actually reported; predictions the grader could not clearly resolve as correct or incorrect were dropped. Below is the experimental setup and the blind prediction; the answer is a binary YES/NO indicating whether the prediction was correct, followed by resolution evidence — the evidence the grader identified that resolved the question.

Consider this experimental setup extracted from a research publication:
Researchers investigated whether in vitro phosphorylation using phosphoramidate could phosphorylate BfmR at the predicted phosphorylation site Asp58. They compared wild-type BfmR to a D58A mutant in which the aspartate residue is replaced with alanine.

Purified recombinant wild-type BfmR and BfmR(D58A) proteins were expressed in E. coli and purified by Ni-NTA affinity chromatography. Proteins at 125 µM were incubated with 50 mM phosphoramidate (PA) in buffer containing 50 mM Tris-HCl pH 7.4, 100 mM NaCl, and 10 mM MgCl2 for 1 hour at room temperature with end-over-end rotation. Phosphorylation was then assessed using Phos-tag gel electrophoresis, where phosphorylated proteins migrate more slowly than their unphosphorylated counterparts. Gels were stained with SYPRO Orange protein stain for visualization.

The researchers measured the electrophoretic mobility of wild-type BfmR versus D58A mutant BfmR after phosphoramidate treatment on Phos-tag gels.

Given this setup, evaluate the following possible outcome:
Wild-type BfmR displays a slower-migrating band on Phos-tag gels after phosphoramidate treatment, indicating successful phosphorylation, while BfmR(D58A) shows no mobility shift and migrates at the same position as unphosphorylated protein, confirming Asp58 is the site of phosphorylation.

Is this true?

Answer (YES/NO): YES